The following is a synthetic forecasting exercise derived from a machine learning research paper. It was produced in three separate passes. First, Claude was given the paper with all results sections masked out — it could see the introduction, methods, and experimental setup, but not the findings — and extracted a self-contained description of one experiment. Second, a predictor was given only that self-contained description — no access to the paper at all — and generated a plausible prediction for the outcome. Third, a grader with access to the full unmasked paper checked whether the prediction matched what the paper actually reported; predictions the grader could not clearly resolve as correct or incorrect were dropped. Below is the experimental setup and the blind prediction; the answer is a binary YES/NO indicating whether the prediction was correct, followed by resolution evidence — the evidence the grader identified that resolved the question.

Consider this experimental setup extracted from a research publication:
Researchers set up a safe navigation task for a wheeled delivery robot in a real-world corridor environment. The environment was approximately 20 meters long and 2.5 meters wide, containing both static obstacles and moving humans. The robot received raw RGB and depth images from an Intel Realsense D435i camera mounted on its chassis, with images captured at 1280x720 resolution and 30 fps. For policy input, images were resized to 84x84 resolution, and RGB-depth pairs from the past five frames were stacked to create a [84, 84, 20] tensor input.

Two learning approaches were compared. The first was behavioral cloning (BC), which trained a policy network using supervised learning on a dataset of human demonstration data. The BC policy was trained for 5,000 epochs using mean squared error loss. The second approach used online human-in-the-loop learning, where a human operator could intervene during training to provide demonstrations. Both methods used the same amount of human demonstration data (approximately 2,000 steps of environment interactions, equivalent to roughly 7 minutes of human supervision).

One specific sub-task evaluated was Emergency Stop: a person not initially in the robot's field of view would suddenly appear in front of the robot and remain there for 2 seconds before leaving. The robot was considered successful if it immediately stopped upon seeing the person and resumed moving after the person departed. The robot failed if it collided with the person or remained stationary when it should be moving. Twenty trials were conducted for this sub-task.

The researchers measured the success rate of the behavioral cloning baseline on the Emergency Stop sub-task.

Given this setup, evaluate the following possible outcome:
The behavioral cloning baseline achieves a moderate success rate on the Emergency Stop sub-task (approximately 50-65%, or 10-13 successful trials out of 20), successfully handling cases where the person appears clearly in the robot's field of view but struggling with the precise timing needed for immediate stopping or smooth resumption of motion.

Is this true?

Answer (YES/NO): YES